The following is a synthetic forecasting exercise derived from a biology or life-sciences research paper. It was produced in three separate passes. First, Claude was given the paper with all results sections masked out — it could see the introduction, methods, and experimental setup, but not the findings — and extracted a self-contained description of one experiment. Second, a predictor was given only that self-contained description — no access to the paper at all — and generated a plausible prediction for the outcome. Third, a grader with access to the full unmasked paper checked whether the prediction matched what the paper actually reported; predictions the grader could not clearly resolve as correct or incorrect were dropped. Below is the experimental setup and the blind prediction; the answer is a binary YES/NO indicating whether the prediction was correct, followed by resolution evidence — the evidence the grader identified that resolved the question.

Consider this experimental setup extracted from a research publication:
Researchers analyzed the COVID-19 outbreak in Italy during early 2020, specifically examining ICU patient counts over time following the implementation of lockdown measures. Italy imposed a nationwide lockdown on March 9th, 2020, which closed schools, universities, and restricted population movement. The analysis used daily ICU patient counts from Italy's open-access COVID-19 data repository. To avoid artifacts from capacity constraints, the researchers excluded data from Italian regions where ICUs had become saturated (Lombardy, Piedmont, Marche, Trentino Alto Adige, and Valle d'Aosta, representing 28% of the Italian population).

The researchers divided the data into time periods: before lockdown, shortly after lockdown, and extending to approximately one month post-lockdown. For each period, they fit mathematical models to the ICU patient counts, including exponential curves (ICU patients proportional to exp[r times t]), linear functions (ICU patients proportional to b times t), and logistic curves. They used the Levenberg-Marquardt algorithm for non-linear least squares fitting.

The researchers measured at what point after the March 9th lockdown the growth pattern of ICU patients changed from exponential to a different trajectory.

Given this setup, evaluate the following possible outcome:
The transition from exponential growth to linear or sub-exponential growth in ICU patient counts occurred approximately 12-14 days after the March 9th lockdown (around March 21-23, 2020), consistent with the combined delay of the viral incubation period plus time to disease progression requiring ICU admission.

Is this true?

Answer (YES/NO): NO